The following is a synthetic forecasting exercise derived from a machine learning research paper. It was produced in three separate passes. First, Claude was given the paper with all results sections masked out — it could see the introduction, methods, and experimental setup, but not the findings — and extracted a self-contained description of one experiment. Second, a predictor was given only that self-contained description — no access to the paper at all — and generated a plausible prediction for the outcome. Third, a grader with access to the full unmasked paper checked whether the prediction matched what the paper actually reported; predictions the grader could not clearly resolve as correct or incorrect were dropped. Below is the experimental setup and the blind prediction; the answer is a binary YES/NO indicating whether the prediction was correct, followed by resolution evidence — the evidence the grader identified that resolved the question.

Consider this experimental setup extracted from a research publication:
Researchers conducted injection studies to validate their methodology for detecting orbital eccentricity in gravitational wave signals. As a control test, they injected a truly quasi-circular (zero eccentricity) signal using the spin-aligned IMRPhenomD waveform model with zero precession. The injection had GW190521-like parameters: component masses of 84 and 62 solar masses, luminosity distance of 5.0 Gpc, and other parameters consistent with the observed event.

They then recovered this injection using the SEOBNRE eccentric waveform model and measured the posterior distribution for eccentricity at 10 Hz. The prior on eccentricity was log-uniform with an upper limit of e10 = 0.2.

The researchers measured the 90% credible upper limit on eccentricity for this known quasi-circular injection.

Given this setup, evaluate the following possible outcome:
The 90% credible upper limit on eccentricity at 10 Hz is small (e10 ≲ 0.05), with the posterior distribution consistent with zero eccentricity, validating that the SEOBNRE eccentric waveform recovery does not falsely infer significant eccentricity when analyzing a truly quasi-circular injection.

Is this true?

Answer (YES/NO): YES